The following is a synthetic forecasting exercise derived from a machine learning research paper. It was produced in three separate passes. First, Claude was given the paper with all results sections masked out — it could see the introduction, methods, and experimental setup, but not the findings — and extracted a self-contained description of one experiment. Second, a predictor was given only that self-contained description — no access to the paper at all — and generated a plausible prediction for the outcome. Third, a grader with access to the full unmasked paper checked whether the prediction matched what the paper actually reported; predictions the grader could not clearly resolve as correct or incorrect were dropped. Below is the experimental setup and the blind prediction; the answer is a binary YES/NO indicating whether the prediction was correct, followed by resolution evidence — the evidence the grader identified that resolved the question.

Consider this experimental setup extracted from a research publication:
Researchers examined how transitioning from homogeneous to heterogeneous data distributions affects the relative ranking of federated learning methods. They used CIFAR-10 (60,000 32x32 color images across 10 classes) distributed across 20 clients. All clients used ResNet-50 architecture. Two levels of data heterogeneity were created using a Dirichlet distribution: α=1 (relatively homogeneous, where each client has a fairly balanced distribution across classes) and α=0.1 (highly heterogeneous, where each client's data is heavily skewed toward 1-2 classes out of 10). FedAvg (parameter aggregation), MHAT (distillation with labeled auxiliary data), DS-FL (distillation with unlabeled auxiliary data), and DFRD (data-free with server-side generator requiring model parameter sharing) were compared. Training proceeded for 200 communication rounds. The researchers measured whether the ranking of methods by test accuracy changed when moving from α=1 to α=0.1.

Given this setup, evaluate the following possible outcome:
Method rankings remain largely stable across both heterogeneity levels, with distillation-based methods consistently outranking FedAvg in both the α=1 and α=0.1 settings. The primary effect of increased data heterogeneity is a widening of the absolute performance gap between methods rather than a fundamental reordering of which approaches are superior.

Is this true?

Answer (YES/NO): NO